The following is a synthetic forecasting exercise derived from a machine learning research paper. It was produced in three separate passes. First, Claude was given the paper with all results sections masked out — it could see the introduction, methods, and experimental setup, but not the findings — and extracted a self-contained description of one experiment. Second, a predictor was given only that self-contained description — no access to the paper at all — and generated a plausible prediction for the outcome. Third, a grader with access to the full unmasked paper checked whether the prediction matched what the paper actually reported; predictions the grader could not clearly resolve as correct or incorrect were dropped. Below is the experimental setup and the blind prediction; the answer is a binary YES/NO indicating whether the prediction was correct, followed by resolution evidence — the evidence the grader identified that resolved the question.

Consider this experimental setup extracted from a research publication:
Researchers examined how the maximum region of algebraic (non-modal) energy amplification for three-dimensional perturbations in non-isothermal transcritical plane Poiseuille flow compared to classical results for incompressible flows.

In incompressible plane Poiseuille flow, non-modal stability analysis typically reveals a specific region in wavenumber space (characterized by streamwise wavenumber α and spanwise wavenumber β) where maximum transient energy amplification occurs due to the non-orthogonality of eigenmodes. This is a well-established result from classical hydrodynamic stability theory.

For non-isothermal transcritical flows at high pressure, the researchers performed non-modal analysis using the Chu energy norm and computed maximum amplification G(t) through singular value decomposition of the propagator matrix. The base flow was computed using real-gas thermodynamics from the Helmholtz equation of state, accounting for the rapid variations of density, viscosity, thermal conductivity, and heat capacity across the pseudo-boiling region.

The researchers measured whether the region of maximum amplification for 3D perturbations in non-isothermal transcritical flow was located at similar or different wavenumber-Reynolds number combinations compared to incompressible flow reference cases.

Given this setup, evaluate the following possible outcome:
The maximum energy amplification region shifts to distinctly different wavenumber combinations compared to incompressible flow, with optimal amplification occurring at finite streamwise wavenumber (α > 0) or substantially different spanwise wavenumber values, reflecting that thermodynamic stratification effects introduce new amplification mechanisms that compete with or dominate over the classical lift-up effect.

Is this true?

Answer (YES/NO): NO